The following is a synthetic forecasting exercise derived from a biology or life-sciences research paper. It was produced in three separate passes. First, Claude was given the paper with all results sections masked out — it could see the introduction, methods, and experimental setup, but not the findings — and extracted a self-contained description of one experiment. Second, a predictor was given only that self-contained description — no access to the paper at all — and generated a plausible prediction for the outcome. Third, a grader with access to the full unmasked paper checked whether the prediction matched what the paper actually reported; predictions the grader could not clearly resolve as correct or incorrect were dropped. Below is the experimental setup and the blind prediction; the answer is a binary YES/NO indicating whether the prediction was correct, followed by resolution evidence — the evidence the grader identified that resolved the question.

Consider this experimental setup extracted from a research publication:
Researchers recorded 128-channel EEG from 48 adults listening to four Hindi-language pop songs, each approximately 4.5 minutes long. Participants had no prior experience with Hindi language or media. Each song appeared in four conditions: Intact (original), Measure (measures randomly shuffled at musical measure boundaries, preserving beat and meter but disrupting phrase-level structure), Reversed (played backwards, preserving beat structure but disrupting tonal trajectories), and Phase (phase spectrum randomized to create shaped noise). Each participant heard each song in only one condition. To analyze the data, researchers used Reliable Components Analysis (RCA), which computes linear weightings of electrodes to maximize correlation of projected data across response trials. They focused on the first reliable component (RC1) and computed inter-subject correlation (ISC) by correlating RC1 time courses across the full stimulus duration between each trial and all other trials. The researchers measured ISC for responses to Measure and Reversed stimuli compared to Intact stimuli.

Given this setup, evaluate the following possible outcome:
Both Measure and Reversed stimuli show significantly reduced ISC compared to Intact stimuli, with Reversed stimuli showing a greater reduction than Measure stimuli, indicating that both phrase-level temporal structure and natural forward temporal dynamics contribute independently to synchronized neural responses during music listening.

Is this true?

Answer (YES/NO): NO